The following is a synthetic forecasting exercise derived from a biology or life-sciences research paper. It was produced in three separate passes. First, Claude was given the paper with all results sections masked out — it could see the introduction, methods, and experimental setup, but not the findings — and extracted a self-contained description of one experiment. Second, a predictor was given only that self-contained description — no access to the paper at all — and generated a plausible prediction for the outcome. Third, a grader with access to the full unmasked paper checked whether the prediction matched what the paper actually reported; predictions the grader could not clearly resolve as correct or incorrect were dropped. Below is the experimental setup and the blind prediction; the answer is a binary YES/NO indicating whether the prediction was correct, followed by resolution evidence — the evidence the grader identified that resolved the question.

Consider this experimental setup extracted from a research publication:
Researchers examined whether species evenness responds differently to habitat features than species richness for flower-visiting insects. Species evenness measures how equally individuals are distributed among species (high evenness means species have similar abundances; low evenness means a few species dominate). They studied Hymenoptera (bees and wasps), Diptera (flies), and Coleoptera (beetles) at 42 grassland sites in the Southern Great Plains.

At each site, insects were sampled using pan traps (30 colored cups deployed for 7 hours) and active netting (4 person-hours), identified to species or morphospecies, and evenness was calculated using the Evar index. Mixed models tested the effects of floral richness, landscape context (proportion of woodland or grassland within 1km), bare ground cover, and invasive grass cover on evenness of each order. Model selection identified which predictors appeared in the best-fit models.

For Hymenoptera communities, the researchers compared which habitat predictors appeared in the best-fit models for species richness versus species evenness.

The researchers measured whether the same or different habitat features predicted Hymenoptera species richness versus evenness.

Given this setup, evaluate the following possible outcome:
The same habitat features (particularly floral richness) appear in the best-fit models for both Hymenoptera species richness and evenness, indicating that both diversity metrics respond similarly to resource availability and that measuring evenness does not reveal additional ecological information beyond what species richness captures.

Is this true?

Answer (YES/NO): NO